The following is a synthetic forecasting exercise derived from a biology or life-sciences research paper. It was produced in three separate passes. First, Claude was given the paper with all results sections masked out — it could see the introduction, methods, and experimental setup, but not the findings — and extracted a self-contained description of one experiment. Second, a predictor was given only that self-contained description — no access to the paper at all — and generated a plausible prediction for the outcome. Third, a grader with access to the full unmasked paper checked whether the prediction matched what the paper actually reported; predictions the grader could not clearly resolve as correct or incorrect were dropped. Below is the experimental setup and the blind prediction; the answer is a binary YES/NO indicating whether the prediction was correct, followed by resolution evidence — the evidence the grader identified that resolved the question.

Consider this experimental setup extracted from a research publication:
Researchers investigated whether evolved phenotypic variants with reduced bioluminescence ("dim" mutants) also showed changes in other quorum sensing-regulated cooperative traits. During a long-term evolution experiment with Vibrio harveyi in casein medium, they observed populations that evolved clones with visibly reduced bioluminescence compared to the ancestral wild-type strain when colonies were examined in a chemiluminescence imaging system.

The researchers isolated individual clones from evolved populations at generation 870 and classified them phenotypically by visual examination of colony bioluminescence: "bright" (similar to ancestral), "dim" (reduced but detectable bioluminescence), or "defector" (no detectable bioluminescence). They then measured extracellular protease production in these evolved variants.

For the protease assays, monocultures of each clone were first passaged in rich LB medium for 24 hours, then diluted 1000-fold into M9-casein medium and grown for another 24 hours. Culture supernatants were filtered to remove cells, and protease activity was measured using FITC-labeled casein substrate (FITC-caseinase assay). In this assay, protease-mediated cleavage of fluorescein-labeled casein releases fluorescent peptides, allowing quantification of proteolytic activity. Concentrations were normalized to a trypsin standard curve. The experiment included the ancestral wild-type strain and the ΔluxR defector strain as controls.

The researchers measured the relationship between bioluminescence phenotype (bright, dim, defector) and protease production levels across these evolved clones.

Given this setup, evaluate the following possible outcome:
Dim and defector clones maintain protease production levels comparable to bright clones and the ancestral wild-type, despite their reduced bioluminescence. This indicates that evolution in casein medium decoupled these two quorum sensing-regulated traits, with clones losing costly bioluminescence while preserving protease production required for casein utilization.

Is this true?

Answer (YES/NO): NO